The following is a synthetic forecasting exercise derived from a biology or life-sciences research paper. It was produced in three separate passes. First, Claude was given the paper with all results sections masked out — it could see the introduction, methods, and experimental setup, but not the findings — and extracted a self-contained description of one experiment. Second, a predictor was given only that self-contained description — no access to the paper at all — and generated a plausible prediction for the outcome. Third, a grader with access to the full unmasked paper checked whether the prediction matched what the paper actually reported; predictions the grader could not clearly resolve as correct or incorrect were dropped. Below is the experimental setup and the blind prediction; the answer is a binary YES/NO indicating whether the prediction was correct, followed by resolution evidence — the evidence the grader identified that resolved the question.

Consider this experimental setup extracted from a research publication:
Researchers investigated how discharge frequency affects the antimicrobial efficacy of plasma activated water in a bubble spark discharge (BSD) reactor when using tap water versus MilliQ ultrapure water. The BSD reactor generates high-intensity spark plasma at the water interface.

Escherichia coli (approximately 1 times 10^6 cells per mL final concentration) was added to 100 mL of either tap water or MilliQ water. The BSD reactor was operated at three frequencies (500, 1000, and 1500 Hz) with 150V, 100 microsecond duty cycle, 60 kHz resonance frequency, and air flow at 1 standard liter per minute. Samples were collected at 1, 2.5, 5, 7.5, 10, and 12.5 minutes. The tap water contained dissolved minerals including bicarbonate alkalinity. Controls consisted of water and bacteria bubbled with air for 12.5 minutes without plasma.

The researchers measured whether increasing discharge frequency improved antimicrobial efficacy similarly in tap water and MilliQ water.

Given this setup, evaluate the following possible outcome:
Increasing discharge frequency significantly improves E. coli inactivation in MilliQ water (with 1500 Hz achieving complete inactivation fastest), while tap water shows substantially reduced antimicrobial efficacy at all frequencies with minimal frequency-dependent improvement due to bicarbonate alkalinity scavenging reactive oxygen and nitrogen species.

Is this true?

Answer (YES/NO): NO